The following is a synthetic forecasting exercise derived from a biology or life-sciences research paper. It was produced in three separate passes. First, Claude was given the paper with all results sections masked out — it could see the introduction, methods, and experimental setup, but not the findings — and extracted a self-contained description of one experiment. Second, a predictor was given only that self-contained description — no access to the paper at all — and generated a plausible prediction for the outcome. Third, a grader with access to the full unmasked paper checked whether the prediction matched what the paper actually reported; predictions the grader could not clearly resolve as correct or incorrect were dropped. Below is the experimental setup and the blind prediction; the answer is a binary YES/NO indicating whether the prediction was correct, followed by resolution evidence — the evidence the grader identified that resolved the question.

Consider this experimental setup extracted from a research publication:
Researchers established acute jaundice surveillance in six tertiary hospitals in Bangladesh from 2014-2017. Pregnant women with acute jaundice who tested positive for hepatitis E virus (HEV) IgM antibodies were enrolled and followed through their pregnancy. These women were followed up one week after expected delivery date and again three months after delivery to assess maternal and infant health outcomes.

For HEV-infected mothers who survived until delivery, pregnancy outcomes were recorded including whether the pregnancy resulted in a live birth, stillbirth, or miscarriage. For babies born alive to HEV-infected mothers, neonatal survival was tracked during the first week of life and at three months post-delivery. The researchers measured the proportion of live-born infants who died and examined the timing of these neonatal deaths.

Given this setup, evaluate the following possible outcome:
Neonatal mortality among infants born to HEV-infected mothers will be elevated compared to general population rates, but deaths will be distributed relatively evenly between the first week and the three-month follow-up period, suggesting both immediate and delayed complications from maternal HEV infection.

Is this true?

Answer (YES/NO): NO